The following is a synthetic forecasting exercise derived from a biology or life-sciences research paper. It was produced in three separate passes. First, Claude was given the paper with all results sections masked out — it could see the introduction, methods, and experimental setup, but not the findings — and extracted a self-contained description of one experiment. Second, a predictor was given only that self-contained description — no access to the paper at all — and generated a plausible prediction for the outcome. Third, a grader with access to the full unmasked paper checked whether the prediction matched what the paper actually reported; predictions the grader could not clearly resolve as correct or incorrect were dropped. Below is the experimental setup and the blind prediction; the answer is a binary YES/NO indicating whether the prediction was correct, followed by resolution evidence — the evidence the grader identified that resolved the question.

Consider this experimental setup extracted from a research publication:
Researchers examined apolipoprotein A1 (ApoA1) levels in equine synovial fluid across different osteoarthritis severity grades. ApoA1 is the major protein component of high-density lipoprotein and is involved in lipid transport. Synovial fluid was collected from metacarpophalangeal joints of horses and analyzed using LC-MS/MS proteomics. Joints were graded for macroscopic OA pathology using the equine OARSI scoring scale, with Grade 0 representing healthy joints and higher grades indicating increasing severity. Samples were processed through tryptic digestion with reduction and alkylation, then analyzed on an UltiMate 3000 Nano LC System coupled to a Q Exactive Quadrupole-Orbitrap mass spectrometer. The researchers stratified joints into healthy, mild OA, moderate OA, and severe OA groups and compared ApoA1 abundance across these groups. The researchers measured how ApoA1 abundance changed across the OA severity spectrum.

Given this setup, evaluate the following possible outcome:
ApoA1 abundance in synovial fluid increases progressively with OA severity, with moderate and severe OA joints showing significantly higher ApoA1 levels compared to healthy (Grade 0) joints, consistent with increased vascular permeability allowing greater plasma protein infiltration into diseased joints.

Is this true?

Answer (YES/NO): NO